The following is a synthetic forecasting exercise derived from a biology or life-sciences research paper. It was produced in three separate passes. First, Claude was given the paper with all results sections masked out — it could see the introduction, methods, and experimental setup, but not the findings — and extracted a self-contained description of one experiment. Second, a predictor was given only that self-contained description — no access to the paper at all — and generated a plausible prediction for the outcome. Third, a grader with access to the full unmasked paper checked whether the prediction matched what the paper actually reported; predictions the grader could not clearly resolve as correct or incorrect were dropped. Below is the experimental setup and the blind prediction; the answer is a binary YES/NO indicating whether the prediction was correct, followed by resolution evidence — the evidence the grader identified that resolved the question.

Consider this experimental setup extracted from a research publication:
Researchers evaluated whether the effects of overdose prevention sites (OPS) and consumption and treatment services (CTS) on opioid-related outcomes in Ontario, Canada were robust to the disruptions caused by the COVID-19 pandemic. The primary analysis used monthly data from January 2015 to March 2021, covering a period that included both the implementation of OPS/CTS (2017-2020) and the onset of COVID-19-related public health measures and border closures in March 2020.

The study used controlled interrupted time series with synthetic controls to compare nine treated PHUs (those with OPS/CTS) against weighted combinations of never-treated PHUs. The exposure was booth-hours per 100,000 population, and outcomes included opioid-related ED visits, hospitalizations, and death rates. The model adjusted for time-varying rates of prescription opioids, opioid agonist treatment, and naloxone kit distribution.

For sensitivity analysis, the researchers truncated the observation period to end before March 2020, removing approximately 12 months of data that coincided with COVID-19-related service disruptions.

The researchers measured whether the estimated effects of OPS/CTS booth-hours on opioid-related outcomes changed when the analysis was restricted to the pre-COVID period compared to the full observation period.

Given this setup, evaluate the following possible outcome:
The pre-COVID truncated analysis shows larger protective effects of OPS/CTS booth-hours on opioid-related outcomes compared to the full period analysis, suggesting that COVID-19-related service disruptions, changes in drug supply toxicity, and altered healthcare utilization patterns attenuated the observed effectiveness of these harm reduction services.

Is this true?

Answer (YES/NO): NO